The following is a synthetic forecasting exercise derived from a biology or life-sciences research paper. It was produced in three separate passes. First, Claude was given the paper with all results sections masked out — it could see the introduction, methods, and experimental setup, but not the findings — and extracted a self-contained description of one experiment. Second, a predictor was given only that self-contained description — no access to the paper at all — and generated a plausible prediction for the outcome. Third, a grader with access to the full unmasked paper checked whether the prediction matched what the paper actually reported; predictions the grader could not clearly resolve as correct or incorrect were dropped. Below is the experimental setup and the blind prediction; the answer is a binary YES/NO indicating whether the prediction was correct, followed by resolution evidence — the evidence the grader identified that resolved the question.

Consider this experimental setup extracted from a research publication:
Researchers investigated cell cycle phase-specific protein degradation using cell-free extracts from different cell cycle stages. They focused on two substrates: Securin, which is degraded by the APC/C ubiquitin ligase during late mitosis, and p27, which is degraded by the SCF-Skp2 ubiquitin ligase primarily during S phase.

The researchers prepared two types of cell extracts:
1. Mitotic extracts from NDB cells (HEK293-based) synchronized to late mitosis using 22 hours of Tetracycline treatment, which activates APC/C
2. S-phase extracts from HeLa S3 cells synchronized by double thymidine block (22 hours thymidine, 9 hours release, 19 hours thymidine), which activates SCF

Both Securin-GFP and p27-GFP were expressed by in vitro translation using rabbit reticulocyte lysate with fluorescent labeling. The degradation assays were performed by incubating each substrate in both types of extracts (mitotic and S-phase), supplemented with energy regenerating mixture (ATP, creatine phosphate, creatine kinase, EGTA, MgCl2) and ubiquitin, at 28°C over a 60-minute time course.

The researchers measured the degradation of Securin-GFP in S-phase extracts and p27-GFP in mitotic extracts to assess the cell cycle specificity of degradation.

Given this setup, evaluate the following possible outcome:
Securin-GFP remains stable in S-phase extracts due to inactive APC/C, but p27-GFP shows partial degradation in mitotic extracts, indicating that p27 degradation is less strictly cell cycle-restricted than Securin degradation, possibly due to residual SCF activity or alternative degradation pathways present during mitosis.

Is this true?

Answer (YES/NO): NO